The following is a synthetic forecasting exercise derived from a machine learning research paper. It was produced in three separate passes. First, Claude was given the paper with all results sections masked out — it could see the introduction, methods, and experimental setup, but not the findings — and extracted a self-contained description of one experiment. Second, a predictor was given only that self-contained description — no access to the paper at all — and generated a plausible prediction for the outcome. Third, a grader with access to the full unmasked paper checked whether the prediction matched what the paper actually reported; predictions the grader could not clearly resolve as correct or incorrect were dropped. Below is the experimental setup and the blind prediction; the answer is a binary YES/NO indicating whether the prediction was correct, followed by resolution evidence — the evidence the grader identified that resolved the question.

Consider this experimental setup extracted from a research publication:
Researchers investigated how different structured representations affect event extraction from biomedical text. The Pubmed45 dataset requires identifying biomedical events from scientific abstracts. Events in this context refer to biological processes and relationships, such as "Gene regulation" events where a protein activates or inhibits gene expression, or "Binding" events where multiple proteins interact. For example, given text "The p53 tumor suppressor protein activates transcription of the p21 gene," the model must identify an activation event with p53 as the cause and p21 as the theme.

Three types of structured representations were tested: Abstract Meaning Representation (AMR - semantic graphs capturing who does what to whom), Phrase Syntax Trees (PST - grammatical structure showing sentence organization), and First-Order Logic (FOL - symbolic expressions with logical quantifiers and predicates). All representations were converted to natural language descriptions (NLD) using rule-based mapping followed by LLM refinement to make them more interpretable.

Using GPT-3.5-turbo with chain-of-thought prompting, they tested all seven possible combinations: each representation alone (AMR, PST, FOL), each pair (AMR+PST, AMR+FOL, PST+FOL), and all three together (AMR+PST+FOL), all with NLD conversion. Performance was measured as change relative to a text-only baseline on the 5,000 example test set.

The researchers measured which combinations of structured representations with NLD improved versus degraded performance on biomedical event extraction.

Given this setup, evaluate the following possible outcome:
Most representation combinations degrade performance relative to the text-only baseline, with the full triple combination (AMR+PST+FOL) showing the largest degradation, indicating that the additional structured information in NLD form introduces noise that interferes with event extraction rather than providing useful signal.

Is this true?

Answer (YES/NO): NO